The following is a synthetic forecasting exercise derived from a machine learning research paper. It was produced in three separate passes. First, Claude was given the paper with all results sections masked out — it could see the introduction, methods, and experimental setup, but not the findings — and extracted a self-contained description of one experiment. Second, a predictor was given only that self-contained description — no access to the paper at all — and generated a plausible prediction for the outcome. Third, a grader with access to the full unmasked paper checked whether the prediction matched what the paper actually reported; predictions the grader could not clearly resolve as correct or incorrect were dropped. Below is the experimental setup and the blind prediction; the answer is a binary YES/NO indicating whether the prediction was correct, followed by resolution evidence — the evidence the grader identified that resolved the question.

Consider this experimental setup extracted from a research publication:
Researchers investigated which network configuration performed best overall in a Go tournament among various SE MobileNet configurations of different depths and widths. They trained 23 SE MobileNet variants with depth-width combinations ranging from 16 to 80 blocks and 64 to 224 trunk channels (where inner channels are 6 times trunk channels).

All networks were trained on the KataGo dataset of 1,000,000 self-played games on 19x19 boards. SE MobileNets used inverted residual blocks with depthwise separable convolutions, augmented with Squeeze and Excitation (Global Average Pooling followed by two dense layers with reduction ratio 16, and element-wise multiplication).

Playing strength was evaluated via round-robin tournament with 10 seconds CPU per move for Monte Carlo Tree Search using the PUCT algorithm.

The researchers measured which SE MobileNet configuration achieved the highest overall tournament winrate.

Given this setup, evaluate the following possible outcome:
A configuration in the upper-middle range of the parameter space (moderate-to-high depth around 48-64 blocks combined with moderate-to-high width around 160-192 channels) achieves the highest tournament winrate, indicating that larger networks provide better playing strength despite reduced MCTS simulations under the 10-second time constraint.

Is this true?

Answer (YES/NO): NO